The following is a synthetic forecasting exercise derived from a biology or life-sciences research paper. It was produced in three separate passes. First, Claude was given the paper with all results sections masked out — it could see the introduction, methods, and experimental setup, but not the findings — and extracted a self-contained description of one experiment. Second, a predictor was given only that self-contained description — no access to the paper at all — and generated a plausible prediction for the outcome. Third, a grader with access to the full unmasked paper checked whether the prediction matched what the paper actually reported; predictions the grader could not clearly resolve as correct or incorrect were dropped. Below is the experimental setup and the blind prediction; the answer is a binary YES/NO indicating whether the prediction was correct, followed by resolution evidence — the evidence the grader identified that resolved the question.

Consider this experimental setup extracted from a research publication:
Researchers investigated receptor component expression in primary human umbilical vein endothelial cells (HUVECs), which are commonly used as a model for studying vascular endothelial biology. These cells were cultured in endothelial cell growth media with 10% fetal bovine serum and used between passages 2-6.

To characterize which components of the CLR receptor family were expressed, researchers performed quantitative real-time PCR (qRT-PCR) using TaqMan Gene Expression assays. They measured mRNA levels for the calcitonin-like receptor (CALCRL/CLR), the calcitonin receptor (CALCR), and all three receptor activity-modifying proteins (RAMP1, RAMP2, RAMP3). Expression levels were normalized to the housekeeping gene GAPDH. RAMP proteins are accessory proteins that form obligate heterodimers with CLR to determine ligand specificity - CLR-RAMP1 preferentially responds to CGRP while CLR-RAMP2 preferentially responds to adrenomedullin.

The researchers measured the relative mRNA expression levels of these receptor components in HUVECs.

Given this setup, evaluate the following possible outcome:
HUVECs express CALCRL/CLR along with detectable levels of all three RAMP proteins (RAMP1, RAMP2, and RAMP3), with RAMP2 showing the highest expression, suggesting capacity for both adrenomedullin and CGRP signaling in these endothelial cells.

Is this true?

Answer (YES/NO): NO